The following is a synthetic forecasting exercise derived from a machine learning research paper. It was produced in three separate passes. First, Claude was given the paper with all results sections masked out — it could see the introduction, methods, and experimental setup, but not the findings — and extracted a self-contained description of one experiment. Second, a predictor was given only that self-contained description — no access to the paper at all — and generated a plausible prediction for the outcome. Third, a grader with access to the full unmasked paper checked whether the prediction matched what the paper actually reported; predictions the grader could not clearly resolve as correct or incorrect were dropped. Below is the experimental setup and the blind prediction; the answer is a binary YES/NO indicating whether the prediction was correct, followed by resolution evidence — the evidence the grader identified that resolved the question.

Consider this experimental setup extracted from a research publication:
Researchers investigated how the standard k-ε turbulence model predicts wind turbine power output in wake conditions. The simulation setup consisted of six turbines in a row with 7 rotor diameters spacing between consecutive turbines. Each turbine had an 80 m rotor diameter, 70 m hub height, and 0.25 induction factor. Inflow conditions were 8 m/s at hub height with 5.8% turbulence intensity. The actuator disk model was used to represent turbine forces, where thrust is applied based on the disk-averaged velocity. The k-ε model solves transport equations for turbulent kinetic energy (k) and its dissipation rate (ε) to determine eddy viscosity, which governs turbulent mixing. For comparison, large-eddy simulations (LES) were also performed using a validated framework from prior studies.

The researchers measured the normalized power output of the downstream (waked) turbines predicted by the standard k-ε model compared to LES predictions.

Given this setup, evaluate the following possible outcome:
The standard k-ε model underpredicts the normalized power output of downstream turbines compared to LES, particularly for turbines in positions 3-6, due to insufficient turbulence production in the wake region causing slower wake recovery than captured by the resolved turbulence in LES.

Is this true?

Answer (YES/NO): NO